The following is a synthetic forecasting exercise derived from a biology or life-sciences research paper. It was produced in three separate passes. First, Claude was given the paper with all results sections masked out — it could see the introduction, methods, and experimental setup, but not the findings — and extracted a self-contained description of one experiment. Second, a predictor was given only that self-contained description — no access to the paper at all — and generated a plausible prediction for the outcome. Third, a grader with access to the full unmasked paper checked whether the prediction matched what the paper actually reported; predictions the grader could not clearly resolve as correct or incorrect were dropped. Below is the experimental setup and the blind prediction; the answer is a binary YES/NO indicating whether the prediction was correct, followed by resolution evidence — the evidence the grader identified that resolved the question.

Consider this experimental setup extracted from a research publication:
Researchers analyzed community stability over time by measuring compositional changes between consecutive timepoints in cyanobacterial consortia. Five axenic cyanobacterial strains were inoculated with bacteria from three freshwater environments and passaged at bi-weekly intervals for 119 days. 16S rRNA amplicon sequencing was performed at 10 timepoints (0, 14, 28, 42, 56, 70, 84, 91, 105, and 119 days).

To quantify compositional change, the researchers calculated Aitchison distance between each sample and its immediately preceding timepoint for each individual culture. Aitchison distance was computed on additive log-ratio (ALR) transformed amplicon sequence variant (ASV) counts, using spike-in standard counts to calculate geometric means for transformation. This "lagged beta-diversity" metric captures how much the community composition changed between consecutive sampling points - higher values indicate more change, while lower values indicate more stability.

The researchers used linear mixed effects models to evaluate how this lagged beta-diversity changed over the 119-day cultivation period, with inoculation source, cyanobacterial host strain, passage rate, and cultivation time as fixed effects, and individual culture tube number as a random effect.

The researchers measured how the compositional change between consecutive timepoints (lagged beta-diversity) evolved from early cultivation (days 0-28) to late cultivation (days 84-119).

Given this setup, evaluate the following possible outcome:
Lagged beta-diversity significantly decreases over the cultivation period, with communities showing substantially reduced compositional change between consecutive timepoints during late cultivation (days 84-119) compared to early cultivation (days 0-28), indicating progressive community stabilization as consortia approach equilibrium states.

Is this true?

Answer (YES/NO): YES